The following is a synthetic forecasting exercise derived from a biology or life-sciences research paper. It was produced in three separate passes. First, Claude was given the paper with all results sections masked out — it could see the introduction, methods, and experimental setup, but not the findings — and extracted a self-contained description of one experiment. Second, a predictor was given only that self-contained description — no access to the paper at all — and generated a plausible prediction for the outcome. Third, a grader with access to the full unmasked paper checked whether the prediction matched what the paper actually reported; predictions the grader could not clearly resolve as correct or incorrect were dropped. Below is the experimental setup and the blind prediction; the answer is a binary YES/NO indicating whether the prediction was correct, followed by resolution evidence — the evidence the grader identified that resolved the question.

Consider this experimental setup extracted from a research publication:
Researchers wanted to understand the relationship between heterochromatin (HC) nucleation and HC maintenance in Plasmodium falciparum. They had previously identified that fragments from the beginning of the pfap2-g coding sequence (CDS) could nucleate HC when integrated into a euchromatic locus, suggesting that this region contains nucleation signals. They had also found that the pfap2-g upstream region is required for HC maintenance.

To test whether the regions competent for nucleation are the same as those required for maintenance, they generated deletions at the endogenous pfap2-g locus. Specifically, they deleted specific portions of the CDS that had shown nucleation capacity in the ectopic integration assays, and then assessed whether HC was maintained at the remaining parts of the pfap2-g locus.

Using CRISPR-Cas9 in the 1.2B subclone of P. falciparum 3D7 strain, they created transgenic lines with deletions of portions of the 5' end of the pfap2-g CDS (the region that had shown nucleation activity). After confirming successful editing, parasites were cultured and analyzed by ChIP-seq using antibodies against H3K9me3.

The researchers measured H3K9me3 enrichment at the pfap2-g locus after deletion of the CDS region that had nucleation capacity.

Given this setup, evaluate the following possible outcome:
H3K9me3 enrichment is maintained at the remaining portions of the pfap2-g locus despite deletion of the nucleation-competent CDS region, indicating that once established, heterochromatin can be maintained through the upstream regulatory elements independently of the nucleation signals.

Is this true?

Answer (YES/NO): YES